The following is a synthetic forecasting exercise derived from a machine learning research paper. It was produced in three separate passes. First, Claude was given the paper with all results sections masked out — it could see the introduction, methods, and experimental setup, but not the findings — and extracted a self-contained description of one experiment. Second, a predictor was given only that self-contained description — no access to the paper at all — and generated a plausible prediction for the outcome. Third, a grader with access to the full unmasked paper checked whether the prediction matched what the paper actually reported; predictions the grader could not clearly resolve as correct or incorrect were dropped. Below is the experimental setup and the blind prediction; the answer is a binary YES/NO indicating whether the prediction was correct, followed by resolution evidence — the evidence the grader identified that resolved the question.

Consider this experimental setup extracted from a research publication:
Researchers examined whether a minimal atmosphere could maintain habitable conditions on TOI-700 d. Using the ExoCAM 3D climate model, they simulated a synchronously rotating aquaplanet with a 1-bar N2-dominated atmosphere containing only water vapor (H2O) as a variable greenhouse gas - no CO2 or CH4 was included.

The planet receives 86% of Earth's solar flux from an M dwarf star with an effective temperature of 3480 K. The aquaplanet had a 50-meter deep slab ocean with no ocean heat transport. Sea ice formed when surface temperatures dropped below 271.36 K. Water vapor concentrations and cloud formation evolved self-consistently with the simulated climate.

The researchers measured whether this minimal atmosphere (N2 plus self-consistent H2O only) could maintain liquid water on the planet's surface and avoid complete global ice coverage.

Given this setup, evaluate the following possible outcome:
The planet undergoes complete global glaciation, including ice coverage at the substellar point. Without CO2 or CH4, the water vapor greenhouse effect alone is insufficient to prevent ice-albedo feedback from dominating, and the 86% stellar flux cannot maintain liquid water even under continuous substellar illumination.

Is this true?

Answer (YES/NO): NO